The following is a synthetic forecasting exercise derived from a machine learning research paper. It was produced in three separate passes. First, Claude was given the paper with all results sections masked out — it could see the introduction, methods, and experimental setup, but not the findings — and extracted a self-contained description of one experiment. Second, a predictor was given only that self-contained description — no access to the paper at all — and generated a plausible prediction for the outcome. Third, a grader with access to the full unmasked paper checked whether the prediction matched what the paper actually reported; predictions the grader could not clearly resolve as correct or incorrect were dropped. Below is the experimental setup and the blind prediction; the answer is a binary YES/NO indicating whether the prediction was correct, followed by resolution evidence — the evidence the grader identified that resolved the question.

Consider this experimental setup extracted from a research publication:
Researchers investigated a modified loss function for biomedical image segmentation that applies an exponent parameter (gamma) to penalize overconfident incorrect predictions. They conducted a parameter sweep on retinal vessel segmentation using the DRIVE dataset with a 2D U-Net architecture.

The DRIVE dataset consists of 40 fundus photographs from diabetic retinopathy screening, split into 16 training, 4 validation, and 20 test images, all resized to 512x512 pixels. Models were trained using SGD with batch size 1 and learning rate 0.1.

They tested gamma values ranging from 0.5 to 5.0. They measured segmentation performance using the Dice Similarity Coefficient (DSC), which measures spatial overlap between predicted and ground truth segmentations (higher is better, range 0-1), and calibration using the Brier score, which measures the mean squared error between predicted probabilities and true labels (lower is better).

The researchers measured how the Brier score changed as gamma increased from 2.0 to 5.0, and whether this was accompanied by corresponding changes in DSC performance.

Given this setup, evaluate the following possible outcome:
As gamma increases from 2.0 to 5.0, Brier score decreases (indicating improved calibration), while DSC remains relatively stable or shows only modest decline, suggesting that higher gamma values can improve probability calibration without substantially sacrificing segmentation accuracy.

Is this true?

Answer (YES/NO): NO